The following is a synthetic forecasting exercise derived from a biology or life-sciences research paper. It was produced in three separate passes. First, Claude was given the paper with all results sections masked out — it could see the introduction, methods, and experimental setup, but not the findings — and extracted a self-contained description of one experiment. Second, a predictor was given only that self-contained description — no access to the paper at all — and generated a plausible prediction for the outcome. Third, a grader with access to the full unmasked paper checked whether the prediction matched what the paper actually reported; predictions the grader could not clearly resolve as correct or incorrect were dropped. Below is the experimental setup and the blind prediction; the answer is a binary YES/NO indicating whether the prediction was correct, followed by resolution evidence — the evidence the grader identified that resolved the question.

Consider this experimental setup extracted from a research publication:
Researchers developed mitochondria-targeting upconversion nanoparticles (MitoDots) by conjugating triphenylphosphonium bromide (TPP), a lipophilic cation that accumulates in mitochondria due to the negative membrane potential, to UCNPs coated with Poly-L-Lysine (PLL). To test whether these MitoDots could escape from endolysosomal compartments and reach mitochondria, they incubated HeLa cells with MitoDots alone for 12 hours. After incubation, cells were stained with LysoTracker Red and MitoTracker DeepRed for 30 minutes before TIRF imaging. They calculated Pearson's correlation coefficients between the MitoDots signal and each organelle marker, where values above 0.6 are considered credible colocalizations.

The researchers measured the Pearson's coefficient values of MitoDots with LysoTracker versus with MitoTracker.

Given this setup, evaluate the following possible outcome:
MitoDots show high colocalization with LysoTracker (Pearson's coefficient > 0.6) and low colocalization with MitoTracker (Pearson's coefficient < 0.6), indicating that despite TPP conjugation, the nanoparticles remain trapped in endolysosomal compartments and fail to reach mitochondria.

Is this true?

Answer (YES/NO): NO